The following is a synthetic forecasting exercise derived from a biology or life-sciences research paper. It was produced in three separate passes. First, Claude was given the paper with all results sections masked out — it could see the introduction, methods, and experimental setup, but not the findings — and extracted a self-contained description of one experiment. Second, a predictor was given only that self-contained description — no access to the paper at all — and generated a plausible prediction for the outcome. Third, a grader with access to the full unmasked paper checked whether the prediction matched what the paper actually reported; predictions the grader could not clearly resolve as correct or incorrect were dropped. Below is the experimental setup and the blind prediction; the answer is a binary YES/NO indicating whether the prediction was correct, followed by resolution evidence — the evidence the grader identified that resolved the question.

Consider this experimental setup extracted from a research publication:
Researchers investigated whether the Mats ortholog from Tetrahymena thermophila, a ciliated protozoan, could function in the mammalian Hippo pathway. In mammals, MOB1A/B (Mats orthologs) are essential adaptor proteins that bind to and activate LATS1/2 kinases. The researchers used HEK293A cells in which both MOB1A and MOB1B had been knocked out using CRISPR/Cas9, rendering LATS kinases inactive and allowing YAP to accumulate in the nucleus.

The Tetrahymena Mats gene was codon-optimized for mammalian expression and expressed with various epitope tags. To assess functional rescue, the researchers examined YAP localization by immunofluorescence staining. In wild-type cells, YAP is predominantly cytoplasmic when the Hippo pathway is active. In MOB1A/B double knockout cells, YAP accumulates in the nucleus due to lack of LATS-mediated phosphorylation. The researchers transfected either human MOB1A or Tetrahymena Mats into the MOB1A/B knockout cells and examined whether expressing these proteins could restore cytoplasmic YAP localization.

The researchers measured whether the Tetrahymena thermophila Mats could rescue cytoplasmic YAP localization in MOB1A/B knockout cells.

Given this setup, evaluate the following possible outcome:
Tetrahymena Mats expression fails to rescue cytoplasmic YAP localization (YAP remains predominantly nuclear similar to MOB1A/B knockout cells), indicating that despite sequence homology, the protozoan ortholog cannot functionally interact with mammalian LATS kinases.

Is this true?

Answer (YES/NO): NO